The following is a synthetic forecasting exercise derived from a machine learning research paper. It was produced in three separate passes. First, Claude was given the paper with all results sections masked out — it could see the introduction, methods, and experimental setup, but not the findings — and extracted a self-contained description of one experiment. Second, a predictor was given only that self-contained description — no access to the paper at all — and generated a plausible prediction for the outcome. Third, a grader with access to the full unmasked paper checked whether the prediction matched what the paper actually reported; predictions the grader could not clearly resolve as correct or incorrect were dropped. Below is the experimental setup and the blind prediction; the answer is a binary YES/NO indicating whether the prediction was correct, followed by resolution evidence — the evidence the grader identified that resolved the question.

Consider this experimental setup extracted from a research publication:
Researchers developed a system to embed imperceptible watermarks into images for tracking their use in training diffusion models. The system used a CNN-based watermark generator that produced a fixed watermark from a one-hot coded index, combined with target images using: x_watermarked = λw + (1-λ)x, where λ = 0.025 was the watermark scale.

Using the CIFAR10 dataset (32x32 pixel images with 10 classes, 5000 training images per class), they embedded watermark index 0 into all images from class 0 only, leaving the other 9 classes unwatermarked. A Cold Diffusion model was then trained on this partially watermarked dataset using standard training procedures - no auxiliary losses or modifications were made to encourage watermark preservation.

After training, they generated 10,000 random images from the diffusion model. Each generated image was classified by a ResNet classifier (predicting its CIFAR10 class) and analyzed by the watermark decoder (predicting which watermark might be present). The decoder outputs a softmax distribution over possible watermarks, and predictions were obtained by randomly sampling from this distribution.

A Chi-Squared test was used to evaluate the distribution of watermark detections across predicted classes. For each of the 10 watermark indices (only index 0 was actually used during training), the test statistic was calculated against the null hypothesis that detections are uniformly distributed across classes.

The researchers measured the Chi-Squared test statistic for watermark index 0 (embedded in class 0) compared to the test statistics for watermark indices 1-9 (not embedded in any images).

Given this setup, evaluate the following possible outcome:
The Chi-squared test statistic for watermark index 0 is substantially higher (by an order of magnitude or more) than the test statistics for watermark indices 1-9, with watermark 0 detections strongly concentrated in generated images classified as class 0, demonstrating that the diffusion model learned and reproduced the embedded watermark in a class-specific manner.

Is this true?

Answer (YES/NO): YES